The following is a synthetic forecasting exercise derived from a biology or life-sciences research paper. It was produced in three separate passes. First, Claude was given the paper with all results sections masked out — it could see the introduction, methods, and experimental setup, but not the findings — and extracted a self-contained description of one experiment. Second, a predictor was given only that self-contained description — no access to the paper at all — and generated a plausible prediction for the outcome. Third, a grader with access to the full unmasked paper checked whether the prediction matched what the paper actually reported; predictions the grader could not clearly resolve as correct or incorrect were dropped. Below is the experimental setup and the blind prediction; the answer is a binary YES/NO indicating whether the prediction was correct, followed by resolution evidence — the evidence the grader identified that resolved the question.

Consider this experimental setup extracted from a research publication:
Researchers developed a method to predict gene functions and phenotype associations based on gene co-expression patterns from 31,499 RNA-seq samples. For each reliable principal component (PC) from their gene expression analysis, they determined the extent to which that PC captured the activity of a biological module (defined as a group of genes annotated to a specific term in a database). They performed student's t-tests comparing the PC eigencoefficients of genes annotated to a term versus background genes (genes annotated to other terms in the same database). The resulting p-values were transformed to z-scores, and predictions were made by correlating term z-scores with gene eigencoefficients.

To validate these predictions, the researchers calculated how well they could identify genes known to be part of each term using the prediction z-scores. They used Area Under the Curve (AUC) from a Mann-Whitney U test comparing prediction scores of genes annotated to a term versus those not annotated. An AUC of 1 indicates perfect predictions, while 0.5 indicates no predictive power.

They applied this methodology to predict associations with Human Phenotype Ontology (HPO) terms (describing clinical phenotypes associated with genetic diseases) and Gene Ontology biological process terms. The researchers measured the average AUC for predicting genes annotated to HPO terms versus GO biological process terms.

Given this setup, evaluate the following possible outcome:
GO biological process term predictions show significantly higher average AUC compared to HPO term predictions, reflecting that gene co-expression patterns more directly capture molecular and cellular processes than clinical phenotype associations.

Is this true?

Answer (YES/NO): YES